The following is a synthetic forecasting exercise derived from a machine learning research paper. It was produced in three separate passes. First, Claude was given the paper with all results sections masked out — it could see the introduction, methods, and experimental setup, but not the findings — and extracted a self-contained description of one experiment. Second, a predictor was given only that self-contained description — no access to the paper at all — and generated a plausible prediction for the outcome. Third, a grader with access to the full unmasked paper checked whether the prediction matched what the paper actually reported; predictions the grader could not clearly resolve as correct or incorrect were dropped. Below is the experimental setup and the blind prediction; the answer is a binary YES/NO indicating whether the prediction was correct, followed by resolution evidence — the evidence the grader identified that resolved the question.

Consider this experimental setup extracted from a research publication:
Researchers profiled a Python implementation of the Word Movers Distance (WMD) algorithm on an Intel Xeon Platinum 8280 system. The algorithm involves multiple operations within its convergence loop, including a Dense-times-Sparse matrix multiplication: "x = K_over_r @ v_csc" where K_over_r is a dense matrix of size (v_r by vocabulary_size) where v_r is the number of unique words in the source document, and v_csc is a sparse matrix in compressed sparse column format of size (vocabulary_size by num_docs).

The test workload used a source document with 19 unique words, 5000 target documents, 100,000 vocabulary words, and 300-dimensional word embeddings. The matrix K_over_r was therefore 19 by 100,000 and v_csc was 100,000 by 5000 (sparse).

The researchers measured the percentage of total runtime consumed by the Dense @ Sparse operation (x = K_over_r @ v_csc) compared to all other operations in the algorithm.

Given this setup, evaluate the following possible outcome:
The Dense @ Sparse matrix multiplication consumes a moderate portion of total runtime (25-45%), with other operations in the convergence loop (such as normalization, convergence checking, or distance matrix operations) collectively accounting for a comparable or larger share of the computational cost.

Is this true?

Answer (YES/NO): NO